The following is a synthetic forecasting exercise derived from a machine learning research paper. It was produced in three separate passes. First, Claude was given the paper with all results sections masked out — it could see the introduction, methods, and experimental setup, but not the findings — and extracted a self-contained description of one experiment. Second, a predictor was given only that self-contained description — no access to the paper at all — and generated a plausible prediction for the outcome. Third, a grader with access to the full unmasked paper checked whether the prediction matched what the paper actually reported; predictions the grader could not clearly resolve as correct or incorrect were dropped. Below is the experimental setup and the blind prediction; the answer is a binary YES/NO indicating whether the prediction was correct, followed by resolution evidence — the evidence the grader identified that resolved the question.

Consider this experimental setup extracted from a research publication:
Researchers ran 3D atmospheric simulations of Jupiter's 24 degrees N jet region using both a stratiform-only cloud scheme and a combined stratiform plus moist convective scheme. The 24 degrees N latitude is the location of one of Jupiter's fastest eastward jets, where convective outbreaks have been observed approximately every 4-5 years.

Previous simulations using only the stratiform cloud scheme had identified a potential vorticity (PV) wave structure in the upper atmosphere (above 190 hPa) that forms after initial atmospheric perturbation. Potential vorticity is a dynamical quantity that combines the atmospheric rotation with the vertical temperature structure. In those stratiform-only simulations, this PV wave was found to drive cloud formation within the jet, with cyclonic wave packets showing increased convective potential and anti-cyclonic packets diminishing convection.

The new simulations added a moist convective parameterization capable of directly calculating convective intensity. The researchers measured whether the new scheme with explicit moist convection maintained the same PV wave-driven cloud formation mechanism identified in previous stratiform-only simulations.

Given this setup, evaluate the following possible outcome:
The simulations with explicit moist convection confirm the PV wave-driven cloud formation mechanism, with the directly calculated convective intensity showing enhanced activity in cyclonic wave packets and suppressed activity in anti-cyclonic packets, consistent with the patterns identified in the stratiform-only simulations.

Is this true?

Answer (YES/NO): YES